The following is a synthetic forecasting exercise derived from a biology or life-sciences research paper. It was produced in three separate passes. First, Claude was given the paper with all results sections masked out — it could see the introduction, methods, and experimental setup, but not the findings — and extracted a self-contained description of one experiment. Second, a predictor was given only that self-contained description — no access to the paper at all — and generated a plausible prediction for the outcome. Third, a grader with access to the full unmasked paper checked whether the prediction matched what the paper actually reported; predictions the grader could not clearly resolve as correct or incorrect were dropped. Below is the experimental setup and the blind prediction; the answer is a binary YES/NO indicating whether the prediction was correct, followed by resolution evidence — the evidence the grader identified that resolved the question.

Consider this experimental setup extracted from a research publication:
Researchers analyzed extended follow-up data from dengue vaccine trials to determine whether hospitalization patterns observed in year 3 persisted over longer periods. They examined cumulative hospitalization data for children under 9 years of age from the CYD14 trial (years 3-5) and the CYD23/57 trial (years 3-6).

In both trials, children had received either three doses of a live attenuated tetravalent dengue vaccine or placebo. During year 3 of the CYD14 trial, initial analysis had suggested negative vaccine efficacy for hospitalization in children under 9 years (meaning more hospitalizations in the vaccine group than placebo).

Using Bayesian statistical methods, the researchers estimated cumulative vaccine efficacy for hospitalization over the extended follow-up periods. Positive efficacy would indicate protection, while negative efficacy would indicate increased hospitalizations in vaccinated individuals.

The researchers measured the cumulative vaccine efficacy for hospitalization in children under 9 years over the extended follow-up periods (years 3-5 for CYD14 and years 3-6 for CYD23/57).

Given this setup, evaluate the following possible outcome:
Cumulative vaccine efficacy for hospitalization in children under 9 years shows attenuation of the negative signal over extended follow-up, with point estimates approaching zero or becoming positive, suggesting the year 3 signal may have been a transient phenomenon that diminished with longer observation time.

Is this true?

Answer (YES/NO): NO